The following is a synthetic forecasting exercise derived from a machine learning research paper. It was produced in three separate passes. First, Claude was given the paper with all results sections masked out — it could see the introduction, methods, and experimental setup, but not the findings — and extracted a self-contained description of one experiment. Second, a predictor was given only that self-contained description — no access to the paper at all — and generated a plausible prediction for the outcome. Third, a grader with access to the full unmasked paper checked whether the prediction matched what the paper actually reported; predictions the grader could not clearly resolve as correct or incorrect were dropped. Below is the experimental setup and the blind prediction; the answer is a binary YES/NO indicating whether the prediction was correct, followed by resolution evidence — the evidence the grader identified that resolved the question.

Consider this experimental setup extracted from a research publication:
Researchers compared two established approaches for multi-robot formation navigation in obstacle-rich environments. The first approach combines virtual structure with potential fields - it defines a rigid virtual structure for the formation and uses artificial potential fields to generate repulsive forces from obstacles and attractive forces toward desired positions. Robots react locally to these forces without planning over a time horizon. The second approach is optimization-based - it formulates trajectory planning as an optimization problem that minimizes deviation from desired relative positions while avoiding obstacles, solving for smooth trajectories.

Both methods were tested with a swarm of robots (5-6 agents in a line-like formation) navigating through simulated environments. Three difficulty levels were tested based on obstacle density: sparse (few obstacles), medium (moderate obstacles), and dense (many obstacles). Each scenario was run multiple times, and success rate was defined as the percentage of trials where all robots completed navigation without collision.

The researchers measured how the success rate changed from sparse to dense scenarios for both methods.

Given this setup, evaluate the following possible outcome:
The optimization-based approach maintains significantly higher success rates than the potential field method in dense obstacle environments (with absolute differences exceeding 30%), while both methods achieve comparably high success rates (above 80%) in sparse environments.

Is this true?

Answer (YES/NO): NO